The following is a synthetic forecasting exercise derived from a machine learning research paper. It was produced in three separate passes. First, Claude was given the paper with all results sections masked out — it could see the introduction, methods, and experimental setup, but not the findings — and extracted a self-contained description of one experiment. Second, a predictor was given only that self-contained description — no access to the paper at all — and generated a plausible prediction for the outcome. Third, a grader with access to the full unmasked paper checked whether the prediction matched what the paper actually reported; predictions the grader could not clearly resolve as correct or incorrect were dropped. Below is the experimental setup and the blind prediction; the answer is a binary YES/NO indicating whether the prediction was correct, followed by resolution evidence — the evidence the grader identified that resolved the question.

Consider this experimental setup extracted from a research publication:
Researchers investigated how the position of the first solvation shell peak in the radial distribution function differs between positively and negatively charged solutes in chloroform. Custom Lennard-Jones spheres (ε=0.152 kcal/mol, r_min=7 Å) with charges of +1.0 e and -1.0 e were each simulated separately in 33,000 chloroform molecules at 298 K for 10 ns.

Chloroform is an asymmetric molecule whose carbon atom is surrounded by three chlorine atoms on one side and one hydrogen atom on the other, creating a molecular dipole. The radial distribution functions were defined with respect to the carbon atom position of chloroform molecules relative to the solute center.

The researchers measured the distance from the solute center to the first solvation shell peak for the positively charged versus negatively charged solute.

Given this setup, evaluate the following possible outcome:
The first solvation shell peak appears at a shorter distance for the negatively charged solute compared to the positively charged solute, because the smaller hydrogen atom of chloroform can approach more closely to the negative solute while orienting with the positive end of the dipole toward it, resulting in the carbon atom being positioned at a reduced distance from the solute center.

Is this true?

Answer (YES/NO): YES